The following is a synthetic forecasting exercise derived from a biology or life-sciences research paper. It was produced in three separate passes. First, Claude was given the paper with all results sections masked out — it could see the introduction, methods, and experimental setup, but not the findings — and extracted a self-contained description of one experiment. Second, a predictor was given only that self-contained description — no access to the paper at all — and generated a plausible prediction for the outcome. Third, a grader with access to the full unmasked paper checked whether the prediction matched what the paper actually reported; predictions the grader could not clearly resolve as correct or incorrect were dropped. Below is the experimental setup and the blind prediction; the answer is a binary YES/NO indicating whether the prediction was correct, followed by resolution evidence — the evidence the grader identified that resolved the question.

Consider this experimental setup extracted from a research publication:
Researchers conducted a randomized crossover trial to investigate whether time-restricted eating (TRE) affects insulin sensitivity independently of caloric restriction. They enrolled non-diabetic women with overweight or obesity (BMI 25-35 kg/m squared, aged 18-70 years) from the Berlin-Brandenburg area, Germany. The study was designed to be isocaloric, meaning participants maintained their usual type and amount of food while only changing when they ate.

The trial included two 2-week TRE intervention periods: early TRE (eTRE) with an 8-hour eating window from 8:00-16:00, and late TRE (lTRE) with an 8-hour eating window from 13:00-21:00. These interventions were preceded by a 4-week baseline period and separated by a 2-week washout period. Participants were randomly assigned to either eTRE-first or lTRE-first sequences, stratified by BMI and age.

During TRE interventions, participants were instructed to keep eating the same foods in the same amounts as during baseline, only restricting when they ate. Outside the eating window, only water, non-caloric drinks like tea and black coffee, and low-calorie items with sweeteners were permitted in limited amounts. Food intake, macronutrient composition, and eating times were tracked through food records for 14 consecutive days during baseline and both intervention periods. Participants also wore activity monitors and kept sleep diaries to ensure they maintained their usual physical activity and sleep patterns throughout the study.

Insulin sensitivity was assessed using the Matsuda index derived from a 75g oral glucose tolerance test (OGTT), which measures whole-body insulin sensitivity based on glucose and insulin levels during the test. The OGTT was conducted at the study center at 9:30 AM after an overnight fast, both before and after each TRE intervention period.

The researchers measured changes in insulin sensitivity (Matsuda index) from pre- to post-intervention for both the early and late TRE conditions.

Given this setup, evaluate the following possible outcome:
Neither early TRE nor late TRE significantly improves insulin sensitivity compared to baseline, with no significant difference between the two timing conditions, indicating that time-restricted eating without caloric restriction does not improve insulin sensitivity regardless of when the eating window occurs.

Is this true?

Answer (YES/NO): YES